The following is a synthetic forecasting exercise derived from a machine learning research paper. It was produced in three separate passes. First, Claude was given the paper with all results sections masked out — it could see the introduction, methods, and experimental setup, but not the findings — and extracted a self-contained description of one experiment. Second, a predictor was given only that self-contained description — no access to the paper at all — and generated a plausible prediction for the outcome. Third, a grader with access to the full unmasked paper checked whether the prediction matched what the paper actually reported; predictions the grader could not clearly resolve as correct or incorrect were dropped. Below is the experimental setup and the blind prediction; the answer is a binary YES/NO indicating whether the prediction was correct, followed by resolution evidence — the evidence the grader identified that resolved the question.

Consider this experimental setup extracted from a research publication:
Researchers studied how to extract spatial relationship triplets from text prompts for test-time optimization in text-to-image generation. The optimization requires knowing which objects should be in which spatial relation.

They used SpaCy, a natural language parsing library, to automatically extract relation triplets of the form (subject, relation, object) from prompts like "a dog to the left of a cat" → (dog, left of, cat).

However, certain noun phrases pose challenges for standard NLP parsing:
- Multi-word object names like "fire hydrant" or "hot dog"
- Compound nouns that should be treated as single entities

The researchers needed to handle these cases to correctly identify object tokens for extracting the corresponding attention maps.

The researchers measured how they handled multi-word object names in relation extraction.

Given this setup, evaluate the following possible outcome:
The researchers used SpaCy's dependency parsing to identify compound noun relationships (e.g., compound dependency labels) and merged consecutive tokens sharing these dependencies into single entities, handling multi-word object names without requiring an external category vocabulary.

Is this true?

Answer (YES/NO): NO